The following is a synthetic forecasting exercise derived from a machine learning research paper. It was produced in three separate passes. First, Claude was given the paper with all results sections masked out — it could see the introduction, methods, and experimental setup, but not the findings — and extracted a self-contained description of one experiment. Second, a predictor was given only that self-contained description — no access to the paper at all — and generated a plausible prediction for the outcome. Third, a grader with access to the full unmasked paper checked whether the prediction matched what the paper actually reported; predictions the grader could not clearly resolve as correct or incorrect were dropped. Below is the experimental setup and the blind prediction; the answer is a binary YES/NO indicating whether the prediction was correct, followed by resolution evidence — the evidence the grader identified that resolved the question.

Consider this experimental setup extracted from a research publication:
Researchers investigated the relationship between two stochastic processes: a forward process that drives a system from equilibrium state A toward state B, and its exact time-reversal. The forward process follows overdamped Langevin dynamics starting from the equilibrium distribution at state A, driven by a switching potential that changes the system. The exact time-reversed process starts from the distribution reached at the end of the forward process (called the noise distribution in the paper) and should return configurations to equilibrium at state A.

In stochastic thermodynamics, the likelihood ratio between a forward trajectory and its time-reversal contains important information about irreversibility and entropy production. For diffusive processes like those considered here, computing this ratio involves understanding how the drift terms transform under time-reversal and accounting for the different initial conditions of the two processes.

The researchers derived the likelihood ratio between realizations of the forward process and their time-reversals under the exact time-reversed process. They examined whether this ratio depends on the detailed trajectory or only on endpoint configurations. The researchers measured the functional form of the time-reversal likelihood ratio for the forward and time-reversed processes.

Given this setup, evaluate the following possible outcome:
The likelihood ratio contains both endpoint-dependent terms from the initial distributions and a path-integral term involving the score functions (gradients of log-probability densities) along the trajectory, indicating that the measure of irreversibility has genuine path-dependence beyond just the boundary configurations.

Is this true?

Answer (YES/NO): NO